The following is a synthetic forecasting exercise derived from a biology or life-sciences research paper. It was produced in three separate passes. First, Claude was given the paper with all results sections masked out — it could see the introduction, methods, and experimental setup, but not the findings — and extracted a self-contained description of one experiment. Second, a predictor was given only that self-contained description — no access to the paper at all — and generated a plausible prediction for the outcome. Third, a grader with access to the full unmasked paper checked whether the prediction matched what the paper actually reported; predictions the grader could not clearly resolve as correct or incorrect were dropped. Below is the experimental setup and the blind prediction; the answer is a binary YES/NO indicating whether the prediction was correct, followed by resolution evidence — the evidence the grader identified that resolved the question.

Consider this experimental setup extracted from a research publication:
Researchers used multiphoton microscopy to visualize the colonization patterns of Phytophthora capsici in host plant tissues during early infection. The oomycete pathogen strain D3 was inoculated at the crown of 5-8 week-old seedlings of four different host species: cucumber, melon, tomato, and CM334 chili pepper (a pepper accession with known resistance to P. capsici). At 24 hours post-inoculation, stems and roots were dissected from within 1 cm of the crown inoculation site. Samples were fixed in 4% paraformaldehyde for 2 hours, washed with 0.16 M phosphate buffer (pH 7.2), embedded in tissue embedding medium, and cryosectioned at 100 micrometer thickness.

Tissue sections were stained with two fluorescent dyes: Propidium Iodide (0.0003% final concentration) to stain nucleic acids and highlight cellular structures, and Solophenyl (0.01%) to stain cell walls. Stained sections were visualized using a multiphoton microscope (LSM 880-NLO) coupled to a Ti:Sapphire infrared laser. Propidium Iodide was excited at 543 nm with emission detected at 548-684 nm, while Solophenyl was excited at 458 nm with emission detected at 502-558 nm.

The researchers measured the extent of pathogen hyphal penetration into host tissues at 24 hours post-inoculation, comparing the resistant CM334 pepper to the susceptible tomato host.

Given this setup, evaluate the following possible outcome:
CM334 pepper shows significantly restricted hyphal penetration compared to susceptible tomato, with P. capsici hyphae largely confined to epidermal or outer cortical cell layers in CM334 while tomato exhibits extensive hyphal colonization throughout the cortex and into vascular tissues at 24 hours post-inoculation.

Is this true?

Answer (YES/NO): NO